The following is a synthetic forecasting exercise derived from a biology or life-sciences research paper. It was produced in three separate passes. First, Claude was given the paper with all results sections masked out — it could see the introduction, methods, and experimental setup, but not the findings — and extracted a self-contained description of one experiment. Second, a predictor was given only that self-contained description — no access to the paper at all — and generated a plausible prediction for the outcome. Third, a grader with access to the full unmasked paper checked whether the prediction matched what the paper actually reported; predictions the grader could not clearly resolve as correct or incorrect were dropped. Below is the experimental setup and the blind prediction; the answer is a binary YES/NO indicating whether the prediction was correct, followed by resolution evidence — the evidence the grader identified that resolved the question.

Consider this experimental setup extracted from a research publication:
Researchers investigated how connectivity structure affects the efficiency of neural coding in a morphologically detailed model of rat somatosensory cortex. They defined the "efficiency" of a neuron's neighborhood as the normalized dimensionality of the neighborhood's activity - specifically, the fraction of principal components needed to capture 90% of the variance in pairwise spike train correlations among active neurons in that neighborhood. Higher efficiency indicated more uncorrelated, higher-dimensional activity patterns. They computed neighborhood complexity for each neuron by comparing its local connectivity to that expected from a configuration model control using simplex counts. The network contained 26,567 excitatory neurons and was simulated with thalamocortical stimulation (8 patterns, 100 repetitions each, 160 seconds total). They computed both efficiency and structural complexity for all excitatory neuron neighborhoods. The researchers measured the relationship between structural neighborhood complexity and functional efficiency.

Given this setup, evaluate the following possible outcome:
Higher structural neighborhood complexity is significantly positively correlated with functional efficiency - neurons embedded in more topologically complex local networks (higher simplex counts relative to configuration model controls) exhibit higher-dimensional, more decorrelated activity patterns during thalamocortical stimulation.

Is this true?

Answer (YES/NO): NO